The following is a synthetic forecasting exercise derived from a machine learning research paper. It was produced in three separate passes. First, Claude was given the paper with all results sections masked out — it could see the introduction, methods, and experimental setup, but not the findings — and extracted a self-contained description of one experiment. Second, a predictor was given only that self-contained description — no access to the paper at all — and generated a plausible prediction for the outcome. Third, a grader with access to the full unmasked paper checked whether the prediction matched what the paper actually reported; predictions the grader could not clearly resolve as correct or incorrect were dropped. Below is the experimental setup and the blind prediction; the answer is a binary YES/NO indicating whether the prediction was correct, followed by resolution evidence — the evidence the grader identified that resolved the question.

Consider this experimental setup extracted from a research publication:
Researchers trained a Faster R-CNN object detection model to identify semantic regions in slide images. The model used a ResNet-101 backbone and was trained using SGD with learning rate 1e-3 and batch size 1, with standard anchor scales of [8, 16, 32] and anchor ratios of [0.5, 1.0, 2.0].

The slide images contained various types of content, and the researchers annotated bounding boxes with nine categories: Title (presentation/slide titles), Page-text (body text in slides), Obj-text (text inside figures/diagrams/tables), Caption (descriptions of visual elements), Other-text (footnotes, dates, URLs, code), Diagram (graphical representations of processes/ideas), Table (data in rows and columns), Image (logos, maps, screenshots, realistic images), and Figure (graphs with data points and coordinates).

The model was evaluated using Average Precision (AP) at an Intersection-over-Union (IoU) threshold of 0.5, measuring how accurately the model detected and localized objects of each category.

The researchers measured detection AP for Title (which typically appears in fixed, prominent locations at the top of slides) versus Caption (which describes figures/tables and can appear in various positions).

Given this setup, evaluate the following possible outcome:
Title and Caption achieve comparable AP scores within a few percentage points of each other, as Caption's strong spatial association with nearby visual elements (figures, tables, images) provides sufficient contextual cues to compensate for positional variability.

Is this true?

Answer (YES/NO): NO